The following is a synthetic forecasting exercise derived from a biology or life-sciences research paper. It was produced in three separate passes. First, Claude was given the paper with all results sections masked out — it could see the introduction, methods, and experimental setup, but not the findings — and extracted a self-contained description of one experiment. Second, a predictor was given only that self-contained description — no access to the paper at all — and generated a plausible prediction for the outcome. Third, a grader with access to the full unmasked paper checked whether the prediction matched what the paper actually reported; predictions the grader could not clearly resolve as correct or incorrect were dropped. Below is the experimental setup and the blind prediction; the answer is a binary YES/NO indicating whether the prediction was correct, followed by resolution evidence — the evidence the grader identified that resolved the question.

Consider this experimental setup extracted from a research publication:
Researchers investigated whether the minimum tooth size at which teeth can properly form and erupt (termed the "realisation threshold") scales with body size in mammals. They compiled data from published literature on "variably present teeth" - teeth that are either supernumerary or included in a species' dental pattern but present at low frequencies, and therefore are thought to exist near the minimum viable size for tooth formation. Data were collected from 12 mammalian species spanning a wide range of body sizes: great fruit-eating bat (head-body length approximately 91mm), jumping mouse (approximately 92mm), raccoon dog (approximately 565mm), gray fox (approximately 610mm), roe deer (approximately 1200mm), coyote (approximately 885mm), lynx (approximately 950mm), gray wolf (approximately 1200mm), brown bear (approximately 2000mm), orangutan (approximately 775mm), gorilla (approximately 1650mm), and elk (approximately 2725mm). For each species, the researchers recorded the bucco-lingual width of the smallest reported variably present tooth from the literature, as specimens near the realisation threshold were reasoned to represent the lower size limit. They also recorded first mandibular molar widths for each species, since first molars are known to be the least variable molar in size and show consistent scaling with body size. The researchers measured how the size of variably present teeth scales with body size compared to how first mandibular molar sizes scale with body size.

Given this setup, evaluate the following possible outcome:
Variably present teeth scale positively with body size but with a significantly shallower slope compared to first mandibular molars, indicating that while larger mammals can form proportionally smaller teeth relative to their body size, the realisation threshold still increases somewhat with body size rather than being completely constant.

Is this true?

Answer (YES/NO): YES